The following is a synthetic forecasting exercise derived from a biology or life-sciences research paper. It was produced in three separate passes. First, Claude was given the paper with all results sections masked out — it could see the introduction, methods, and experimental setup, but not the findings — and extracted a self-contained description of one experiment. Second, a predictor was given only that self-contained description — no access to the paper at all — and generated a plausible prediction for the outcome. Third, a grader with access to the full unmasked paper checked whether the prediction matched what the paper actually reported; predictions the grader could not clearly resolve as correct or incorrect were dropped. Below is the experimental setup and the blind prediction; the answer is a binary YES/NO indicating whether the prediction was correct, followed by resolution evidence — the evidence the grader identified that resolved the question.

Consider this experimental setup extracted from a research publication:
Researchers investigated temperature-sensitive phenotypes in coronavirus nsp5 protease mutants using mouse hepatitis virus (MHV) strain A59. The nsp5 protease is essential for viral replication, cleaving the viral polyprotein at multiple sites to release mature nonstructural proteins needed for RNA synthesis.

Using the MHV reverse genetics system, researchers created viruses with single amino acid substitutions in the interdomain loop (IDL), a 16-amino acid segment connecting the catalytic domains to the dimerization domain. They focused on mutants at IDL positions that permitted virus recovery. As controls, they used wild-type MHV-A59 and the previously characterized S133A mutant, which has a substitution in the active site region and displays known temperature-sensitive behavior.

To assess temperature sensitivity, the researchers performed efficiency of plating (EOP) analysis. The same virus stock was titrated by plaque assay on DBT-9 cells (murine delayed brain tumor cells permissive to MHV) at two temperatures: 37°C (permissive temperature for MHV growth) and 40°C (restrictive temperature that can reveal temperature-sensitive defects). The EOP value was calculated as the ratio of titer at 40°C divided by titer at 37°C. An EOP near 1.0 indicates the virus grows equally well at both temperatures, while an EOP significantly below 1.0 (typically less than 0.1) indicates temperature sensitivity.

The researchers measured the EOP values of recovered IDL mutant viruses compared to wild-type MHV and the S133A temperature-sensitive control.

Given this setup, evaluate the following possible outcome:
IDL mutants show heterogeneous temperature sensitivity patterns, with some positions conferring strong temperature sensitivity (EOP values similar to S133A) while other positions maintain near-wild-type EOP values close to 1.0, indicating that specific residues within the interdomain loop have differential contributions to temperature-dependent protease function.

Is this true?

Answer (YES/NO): YES